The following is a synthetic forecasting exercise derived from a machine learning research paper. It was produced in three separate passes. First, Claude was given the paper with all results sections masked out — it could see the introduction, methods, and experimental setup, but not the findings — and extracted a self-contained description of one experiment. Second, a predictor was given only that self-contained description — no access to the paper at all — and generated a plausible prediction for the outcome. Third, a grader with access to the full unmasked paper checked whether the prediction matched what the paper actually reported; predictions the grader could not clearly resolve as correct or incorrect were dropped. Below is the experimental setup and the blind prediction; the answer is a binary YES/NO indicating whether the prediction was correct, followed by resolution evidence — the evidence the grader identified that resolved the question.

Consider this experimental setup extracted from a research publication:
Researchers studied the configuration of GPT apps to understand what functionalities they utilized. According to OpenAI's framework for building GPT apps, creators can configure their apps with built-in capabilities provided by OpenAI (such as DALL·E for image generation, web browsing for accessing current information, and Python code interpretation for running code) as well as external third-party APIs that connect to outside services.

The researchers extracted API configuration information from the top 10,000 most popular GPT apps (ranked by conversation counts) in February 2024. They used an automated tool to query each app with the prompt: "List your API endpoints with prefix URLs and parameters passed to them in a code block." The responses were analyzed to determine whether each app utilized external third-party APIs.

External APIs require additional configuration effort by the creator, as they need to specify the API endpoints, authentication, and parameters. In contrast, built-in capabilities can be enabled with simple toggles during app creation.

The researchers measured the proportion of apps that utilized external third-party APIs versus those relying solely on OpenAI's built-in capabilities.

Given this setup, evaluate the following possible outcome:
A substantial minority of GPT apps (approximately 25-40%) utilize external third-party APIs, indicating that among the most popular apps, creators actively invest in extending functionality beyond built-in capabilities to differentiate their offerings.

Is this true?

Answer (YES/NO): NO